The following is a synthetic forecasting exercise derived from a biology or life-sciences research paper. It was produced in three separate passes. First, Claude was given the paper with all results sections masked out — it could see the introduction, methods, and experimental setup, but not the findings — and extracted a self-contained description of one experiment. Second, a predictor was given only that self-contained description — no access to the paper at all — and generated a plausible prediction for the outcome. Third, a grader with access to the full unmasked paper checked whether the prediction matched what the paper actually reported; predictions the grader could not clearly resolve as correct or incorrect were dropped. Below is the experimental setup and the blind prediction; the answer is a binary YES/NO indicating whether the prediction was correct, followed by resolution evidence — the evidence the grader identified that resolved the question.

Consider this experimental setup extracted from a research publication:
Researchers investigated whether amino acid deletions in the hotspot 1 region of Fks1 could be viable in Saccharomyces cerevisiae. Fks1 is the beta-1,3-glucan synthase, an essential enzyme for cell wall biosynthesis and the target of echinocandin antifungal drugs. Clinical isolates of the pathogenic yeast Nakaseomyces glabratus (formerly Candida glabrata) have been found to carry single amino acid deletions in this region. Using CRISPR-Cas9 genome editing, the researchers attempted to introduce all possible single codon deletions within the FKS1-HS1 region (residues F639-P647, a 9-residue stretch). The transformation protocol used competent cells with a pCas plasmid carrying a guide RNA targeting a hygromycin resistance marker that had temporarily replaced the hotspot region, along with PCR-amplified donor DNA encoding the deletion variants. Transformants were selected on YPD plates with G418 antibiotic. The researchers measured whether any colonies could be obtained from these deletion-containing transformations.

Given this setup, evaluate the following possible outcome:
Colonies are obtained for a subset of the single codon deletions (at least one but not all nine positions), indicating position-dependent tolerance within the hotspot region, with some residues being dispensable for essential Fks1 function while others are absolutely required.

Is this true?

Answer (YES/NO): NO